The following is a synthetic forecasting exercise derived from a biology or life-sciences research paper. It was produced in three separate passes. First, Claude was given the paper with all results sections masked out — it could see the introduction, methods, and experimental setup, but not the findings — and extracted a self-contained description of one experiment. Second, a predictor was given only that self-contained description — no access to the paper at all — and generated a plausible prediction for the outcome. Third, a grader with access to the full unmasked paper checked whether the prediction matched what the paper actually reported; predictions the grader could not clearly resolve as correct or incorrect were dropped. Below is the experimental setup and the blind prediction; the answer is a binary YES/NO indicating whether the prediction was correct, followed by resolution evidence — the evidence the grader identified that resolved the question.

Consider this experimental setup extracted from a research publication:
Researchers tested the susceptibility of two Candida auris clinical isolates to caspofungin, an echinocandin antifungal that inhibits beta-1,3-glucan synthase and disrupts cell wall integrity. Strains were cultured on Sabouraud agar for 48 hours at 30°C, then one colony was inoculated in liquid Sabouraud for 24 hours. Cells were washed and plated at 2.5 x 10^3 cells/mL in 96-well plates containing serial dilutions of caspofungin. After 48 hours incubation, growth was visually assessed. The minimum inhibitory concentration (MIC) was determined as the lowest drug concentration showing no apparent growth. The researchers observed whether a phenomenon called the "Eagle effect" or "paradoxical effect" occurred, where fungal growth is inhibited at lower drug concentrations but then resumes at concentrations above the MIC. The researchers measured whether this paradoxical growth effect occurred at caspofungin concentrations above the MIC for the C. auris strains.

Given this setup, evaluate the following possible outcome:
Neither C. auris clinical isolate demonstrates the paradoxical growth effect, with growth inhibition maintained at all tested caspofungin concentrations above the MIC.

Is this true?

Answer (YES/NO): NO